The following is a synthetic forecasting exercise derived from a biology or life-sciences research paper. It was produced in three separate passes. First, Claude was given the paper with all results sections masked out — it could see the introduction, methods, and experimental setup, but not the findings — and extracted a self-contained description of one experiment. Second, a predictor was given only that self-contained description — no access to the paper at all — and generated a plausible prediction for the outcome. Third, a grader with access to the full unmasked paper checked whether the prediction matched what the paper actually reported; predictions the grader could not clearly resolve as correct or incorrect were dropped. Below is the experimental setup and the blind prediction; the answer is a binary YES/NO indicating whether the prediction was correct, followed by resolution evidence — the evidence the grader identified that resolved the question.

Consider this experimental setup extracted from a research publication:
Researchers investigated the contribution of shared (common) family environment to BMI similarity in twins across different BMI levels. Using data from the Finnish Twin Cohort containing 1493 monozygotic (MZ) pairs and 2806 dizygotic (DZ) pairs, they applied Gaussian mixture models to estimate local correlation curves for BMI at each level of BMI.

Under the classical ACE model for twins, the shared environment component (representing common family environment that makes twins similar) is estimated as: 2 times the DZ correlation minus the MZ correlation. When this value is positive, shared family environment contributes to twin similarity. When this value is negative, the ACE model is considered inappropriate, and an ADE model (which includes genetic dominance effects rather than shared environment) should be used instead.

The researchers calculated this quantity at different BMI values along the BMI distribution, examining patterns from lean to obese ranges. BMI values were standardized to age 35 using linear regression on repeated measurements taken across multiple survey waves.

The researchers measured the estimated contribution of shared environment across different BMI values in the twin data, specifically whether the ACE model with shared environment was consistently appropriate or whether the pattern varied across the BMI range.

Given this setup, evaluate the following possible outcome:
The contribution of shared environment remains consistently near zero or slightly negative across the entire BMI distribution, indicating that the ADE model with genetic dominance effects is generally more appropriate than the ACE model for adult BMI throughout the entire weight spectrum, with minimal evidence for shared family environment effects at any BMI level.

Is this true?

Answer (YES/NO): NO